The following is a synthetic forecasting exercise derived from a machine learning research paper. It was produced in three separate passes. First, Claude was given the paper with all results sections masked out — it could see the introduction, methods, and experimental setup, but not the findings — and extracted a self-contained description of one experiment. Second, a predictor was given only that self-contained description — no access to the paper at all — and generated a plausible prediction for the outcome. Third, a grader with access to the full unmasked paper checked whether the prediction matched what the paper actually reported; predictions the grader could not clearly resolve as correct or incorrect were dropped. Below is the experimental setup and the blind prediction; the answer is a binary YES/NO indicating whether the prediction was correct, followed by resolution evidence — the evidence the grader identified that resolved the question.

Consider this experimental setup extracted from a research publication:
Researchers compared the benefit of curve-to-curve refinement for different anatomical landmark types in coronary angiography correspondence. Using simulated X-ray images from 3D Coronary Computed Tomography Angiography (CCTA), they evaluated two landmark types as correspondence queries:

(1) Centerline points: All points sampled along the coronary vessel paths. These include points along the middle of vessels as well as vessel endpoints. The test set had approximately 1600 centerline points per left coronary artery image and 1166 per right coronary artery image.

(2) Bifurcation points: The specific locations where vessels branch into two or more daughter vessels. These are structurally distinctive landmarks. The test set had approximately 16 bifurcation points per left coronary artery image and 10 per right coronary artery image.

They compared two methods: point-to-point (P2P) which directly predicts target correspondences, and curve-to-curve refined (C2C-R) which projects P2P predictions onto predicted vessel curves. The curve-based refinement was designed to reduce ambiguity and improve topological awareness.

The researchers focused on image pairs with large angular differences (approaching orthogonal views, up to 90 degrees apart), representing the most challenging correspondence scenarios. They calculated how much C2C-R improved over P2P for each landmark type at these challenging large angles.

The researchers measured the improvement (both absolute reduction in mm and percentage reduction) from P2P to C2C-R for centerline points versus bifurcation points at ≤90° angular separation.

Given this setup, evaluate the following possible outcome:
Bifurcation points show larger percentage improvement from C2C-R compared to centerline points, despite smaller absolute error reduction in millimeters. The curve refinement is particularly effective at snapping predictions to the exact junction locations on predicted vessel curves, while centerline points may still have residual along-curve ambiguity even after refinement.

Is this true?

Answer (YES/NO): NO